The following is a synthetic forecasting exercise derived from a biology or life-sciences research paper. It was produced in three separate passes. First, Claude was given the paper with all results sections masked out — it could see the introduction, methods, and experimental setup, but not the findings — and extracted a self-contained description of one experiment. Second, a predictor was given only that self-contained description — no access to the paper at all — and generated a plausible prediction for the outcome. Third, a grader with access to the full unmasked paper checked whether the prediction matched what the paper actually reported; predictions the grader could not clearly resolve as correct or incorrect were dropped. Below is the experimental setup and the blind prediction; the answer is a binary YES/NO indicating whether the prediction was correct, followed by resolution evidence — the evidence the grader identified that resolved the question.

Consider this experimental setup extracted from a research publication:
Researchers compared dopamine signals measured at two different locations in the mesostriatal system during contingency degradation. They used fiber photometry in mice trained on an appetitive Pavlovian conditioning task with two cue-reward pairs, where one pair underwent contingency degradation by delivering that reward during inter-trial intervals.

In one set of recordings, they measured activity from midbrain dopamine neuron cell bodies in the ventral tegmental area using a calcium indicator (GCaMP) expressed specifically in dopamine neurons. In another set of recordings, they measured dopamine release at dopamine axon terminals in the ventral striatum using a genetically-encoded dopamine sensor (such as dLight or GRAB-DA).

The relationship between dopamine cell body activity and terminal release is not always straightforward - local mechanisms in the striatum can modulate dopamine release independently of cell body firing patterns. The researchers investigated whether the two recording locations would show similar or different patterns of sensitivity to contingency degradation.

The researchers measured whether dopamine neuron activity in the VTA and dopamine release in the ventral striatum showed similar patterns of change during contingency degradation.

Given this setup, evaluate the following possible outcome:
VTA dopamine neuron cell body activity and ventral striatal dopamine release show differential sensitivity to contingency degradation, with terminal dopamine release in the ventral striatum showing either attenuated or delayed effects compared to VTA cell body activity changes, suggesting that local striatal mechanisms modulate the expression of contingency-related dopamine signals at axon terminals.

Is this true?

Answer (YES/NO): NO